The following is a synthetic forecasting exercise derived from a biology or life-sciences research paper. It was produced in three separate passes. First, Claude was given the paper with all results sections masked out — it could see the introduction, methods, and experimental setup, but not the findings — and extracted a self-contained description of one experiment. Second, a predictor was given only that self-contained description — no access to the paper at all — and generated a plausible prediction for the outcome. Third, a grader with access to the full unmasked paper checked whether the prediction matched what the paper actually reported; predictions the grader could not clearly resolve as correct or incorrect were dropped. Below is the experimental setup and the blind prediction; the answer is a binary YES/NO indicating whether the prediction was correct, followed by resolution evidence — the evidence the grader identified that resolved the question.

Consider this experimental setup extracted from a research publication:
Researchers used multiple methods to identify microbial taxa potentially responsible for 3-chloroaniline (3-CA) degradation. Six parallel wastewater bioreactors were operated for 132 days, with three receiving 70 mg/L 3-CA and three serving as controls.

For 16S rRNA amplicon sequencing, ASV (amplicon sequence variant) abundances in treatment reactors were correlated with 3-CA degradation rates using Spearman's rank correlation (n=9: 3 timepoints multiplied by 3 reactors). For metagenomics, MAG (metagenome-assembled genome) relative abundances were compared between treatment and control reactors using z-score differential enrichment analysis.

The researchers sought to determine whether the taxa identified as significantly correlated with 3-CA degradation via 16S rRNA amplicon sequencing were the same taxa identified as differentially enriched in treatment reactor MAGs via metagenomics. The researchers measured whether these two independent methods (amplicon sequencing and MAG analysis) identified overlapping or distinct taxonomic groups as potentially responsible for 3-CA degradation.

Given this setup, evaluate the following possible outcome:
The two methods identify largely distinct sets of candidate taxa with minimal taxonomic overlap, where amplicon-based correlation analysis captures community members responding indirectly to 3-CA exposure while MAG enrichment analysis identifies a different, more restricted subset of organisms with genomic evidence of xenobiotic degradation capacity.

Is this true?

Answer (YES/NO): NO